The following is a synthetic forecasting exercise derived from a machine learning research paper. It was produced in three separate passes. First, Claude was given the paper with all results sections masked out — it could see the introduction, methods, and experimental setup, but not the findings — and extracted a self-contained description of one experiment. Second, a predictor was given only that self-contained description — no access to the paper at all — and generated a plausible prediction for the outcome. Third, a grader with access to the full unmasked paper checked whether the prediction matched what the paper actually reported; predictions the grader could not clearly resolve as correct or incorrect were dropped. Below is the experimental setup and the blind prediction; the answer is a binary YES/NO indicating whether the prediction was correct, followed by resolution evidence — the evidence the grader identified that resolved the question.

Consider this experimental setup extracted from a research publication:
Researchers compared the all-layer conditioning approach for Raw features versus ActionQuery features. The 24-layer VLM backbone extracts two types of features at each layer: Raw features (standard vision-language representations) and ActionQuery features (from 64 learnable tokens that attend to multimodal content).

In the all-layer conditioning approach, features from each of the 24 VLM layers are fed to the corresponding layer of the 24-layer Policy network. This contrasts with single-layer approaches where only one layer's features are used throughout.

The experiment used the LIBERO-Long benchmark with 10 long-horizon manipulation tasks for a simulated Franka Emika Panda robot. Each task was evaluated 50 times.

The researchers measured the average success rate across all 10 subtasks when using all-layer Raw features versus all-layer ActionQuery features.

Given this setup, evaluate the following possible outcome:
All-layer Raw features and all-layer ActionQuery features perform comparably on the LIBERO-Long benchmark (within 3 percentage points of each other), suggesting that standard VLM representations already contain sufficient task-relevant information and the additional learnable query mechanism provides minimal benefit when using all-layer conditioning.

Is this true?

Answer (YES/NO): YES